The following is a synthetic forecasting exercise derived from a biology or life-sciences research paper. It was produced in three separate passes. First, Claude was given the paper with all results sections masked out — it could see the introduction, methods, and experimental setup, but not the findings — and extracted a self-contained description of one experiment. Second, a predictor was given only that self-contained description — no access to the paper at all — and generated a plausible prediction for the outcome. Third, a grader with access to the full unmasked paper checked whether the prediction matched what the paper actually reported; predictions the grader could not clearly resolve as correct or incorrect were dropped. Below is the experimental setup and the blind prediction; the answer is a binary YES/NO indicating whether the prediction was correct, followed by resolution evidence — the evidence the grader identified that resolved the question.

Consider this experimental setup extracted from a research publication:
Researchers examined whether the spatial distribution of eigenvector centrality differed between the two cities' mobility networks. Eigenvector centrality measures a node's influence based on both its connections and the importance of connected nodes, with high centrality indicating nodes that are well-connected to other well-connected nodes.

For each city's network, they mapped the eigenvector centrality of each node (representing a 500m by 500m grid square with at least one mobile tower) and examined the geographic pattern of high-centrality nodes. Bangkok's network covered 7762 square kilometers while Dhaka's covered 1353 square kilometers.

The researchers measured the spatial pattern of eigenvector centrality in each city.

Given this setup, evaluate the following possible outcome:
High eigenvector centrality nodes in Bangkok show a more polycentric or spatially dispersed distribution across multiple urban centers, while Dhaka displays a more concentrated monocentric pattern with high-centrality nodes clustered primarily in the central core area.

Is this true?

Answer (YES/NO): YES